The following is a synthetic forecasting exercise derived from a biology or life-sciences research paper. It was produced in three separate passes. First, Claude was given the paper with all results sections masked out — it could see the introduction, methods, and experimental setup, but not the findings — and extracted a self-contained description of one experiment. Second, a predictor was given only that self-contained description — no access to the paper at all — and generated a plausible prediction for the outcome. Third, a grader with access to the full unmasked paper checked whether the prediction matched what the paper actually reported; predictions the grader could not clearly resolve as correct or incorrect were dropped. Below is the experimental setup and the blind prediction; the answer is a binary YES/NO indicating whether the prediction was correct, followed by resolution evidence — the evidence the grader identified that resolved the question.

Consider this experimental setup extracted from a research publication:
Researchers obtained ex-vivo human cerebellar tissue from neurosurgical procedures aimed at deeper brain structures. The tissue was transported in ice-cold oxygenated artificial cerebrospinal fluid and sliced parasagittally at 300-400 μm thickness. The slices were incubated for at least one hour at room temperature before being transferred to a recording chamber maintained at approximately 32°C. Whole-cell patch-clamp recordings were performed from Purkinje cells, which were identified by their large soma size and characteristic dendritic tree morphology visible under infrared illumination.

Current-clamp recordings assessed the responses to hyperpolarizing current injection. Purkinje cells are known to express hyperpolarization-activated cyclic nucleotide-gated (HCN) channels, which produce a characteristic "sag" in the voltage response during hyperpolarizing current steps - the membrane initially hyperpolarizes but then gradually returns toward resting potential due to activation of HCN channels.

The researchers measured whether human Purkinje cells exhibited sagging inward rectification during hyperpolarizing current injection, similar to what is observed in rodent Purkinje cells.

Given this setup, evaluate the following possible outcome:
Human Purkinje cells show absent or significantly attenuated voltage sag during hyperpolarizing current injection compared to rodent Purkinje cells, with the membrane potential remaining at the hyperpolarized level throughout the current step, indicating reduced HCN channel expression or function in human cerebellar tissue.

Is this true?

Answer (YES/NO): NO